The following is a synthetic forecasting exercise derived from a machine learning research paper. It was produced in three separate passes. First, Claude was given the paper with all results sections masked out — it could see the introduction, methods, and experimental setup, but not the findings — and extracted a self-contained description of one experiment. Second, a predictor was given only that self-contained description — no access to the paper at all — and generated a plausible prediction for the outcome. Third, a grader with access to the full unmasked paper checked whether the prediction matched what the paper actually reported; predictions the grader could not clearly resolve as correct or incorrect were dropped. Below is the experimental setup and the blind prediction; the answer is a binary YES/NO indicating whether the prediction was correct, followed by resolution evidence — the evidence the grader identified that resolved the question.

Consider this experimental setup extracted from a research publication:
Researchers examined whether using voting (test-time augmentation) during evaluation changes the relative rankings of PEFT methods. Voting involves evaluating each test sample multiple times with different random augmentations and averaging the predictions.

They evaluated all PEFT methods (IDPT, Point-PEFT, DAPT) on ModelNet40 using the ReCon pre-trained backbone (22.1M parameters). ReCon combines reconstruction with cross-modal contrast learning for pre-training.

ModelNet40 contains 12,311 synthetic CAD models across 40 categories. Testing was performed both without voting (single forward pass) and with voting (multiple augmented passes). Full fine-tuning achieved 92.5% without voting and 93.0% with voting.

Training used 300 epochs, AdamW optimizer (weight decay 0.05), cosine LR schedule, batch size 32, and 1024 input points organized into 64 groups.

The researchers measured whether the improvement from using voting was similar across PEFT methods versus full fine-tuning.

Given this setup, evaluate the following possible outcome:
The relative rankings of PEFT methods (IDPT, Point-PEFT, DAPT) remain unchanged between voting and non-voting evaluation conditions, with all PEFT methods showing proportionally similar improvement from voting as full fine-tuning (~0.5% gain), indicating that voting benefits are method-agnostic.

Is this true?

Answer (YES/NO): NO